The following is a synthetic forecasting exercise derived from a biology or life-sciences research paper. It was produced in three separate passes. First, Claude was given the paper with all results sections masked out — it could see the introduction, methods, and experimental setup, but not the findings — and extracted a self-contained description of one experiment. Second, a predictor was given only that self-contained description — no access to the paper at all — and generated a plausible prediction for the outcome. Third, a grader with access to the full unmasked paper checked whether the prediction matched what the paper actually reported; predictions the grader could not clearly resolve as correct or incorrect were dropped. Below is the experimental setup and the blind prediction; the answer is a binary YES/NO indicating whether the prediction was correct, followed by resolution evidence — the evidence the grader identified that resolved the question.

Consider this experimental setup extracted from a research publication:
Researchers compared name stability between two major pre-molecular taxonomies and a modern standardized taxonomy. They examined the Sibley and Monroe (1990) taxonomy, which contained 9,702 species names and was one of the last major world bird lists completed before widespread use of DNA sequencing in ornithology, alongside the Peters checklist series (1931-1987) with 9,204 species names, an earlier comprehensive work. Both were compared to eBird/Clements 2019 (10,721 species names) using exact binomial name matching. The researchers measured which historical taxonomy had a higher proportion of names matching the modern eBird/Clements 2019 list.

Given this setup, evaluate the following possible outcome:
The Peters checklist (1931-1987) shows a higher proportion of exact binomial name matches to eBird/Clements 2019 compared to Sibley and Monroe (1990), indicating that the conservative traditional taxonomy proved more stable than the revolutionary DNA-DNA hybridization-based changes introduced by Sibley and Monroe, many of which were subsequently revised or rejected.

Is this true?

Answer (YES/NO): NO